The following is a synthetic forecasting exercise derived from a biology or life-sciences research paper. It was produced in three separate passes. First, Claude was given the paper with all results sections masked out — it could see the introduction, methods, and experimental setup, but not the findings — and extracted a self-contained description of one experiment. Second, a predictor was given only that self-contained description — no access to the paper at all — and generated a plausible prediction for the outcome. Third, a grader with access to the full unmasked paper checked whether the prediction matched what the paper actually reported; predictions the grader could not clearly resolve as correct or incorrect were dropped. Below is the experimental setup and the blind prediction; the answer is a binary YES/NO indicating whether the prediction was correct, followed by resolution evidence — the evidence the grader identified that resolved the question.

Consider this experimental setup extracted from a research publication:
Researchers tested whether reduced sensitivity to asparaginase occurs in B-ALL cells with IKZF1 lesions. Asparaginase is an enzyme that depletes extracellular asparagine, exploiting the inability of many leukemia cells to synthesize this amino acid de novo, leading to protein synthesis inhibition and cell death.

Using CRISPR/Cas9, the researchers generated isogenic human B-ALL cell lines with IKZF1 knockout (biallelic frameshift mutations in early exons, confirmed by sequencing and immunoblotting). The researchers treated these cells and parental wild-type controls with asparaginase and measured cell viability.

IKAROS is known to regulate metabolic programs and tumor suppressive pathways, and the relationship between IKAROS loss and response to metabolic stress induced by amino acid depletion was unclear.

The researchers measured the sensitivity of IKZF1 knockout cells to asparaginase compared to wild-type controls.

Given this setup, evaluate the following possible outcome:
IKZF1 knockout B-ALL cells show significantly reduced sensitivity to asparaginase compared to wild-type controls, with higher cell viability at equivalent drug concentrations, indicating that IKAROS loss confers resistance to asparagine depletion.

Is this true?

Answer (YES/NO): YES